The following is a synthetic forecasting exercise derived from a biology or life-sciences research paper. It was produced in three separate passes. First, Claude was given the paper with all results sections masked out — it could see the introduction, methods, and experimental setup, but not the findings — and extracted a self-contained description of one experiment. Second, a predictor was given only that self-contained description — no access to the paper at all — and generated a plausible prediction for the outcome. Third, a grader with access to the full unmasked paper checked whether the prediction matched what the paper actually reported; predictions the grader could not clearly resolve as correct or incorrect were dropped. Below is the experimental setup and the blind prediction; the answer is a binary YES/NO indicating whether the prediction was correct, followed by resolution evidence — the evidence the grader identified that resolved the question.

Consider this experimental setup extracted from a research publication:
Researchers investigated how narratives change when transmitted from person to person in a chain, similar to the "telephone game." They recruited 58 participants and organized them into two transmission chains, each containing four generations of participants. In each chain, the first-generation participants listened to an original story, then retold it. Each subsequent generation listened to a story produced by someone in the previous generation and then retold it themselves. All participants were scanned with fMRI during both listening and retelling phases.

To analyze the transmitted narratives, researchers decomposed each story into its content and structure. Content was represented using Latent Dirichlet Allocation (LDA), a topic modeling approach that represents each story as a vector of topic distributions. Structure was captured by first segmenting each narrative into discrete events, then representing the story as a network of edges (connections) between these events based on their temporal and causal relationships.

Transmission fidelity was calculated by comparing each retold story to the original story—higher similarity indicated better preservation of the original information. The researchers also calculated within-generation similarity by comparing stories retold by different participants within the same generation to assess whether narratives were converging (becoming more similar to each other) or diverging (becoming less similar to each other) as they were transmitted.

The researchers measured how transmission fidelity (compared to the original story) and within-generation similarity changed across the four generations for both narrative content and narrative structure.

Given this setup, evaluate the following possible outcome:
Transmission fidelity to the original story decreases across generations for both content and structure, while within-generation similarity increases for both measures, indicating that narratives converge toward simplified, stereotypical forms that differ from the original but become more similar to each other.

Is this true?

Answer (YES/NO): NO